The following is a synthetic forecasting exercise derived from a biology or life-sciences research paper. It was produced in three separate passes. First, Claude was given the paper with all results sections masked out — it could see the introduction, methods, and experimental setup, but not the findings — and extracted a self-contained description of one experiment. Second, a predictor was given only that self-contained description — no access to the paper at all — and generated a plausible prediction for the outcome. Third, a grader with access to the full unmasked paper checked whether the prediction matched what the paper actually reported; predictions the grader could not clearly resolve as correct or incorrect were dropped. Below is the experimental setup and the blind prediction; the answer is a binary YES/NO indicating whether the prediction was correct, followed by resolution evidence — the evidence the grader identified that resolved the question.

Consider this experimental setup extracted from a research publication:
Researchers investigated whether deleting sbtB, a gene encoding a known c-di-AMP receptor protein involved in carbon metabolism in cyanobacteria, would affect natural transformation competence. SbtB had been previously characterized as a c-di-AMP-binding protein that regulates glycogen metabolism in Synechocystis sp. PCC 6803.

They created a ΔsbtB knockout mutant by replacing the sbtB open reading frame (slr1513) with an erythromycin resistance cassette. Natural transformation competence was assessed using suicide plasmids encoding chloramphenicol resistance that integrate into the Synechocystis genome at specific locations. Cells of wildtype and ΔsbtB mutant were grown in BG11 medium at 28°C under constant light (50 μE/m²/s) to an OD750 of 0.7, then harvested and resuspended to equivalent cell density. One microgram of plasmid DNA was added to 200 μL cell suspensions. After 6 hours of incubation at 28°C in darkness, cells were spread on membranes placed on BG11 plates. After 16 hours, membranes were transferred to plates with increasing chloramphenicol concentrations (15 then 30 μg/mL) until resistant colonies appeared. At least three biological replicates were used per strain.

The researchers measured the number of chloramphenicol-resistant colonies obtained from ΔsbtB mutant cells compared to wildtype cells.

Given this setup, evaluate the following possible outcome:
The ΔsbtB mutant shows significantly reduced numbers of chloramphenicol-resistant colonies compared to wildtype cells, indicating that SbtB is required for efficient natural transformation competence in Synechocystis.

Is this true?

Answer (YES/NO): NO